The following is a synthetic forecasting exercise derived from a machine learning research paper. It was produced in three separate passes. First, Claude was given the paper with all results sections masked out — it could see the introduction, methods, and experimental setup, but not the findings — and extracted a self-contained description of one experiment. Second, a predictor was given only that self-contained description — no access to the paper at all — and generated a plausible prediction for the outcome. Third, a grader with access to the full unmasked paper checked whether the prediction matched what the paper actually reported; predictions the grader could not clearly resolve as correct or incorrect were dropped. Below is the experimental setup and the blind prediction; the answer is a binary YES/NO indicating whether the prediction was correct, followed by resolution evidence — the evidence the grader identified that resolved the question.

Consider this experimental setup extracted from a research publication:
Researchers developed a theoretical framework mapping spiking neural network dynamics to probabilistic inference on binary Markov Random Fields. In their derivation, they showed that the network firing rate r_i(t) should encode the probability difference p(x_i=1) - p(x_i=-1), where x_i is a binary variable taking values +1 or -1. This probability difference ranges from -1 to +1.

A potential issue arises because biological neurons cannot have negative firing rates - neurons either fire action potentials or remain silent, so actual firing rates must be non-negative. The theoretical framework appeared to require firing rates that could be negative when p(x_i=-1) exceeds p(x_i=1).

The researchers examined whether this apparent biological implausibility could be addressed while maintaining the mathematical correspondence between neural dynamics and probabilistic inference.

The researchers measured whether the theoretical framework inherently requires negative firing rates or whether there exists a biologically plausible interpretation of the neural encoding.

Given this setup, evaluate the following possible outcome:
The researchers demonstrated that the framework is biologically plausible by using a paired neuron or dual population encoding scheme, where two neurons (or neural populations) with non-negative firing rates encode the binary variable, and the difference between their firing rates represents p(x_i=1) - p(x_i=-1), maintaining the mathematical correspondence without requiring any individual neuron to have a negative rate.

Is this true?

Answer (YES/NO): NO